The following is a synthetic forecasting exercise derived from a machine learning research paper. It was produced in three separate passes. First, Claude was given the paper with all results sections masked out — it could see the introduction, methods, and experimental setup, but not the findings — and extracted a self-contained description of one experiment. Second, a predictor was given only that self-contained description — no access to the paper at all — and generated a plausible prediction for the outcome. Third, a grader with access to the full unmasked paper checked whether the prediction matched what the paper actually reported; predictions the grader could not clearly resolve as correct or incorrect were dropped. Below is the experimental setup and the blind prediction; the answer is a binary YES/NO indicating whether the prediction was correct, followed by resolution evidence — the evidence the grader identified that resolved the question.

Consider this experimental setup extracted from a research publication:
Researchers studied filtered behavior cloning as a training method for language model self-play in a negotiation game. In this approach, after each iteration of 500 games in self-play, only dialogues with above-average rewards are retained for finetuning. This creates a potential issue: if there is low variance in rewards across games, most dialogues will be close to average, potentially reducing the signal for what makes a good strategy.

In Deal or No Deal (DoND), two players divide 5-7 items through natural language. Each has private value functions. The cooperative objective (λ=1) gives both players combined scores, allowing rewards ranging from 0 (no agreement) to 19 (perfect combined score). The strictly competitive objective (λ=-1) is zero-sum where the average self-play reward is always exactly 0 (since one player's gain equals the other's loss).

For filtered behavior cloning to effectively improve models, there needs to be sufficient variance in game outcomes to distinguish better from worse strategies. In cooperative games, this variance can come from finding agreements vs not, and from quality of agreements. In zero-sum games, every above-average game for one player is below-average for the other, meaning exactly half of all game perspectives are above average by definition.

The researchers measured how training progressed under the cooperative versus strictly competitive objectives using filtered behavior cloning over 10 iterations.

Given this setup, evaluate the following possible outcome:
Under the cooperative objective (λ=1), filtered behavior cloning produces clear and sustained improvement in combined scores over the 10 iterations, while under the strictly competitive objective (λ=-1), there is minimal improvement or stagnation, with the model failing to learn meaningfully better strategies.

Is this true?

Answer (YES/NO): YES